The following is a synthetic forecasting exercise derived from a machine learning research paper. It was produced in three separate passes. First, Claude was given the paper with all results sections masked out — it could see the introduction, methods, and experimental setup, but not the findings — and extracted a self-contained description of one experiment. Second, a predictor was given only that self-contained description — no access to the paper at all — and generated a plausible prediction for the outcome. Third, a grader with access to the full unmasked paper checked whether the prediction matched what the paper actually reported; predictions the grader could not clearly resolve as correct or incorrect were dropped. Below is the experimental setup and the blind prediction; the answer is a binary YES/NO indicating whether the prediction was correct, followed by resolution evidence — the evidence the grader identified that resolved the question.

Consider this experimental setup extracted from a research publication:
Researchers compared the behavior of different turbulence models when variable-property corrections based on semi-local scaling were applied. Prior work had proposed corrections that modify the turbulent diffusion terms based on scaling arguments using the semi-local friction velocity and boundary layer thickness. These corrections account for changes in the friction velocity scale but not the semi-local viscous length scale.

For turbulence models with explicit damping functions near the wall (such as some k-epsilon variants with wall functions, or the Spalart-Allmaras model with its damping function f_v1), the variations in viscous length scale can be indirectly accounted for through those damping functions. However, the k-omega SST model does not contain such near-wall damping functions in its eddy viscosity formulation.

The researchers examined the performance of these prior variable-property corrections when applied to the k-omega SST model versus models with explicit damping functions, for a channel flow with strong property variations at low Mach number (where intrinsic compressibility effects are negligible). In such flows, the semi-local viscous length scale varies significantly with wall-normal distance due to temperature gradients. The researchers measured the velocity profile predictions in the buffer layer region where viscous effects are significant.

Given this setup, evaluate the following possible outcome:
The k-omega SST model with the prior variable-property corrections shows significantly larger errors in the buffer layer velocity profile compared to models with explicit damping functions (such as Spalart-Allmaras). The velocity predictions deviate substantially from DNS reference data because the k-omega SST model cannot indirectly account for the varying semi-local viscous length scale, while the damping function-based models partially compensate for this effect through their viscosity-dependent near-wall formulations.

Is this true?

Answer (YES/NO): YES